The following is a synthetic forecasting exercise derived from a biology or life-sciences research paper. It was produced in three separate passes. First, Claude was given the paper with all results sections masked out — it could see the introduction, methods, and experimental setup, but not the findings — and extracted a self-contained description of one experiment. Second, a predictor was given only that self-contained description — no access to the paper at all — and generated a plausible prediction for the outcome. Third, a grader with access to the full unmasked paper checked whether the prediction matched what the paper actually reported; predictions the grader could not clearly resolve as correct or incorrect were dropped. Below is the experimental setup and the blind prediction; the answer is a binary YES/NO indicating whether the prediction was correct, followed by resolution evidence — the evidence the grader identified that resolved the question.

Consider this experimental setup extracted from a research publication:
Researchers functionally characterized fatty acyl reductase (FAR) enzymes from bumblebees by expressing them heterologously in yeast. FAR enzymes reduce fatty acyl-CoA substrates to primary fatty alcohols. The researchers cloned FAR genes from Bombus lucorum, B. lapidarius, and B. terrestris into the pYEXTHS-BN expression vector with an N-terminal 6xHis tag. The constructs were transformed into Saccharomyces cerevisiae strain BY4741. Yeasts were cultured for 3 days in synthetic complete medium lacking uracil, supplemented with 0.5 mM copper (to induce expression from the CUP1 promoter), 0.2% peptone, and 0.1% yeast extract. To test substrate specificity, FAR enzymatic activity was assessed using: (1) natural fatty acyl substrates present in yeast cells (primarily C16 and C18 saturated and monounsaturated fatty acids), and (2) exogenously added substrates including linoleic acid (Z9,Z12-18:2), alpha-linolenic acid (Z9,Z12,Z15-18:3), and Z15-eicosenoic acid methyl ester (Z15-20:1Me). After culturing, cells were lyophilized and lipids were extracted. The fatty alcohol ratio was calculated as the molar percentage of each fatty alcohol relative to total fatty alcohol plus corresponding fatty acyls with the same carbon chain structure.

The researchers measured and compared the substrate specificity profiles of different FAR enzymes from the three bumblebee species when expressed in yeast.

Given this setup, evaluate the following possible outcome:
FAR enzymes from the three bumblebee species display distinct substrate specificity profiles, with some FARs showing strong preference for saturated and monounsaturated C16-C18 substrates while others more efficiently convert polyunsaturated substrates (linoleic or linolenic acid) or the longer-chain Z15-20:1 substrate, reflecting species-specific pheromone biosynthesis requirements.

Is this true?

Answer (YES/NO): YES